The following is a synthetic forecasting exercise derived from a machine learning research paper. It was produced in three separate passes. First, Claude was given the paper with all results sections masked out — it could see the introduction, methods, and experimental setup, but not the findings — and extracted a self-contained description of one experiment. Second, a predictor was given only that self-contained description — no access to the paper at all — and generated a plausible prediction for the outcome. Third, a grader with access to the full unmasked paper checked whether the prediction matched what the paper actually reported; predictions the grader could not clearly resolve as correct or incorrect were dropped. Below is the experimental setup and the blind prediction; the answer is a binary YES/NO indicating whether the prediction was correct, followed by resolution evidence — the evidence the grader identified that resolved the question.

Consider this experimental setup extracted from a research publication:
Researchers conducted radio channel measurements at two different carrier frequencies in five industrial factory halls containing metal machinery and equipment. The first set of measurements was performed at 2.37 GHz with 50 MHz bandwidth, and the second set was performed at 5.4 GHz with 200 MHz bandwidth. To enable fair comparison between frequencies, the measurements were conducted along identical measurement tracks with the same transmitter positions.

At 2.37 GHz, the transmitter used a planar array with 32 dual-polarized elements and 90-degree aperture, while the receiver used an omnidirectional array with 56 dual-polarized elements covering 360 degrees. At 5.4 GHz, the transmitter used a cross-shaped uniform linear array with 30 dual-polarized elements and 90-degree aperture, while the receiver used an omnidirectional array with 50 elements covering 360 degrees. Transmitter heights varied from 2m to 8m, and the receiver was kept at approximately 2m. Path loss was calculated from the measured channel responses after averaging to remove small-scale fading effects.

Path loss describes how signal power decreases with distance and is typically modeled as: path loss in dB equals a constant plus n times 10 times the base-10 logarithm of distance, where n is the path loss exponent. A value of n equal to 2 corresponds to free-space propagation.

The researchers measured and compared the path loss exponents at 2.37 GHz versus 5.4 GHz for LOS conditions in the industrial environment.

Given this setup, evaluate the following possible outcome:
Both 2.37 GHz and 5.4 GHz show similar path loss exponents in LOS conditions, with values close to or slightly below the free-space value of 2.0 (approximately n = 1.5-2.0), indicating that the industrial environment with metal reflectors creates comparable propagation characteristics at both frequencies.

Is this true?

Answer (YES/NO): YES